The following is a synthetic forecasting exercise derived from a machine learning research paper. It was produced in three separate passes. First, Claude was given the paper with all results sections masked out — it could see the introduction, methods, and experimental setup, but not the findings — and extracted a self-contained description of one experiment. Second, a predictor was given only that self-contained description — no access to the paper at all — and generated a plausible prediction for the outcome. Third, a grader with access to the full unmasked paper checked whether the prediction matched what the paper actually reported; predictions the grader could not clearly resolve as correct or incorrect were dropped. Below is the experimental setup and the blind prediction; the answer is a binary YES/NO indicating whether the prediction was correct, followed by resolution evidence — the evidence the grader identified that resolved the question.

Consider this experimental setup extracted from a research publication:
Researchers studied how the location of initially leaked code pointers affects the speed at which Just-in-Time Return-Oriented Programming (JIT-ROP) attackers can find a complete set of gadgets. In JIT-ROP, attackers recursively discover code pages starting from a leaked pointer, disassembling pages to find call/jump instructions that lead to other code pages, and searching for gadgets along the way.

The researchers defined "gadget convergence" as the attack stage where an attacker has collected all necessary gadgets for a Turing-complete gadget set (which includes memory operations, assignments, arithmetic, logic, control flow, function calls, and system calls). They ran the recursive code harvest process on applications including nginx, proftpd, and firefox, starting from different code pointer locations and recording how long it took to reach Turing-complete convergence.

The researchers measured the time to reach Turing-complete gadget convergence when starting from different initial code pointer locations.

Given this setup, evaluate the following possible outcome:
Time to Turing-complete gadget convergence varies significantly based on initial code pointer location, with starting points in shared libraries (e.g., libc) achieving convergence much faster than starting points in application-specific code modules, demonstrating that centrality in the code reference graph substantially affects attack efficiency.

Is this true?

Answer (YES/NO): NO